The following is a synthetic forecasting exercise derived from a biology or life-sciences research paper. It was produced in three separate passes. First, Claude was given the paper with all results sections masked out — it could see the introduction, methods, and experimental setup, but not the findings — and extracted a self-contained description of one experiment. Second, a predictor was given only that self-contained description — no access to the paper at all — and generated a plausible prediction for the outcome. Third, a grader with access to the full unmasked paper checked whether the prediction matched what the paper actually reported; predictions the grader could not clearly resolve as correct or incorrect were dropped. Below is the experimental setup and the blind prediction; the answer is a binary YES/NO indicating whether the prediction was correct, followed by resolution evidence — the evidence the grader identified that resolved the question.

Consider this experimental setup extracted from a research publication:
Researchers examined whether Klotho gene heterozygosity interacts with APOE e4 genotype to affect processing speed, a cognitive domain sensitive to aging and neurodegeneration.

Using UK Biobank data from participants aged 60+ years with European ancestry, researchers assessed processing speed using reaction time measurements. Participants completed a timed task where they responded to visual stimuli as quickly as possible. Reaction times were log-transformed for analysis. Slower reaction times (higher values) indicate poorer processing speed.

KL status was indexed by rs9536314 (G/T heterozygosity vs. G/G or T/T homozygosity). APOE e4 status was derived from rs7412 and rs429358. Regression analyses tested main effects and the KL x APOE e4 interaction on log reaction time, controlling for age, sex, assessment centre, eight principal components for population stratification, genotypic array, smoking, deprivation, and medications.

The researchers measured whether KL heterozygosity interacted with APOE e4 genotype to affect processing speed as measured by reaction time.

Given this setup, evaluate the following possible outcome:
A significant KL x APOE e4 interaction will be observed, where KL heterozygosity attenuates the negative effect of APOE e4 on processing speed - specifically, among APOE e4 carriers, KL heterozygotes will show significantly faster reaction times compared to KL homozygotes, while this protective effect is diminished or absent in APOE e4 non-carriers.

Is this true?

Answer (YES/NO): NO